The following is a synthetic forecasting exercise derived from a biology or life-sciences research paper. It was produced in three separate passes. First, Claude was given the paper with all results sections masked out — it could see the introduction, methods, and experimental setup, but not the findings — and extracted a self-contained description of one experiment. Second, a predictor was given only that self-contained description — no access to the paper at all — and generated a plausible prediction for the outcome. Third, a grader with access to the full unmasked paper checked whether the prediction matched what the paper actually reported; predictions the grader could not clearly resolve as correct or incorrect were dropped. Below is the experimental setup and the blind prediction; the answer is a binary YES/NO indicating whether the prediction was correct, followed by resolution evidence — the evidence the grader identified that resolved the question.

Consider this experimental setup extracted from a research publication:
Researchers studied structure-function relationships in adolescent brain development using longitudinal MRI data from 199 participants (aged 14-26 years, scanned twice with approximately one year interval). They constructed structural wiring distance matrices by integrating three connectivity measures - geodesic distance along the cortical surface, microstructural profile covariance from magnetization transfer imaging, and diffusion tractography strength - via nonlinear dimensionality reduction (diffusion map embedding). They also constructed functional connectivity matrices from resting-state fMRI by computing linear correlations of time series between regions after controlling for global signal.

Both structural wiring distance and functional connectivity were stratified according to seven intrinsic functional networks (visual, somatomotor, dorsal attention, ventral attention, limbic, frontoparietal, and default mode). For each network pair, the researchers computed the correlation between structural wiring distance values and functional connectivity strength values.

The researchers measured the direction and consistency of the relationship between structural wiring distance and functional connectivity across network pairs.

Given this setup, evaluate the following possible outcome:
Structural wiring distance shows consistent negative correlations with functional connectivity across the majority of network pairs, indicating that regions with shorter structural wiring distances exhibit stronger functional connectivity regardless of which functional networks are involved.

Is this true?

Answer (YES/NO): YES